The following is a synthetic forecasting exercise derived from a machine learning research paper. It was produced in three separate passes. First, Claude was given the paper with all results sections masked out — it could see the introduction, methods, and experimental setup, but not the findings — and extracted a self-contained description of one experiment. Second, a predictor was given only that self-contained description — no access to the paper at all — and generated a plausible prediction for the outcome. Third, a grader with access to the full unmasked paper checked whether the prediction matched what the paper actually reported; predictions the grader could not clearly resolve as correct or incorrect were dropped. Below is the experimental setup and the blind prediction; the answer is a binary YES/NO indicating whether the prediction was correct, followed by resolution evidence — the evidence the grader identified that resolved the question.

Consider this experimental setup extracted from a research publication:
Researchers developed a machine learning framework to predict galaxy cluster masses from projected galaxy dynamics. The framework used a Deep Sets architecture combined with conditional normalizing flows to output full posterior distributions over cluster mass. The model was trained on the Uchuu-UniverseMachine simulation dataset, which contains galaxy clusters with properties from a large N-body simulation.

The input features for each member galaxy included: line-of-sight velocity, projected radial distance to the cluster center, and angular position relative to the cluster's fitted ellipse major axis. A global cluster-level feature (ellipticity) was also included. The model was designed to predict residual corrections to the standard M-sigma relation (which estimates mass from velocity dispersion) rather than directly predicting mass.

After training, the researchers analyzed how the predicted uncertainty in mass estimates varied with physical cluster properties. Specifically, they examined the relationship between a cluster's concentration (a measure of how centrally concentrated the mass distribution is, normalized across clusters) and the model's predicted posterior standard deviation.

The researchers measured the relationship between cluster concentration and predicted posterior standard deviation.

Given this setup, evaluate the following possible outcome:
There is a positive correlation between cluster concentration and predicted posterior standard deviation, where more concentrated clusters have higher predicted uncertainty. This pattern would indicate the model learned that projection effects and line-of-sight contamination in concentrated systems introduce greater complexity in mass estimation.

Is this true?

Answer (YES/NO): YES